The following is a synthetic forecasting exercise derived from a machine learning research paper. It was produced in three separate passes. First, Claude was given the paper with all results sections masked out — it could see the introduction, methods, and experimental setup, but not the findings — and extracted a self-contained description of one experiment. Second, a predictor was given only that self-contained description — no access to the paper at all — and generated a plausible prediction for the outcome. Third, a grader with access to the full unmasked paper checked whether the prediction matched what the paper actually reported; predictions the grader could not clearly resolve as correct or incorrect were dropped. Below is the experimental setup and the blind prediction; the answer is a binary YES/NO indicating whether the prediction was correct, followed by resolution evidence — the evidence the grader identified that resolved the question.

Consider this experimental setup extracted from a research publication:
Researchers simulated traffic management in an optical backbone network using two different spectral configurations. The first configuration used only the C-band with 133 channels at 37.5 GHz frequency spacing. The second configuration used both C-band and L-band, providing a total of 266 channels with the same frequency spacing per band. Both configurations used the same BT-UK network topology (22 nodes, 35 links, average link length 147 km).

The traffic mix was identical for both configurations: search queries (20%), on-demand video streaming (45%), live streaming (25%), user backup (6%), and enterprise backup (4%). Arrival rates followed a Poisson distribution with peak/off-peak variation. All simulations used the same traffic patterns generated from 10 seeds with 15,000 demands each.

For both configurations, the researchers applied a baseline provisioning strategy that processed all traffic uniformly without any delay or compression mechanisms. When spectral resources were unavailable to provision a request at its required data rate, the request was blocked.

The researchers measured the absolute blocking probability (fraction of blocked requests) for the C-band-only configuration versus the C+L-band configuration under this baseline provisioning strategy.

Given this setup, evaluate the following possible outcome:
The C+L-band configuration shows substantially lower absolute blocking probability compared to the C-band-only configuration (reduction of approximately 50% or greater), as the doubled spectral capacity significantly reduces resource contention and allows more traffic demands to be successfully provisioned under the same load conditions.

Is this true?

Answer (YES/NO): YES